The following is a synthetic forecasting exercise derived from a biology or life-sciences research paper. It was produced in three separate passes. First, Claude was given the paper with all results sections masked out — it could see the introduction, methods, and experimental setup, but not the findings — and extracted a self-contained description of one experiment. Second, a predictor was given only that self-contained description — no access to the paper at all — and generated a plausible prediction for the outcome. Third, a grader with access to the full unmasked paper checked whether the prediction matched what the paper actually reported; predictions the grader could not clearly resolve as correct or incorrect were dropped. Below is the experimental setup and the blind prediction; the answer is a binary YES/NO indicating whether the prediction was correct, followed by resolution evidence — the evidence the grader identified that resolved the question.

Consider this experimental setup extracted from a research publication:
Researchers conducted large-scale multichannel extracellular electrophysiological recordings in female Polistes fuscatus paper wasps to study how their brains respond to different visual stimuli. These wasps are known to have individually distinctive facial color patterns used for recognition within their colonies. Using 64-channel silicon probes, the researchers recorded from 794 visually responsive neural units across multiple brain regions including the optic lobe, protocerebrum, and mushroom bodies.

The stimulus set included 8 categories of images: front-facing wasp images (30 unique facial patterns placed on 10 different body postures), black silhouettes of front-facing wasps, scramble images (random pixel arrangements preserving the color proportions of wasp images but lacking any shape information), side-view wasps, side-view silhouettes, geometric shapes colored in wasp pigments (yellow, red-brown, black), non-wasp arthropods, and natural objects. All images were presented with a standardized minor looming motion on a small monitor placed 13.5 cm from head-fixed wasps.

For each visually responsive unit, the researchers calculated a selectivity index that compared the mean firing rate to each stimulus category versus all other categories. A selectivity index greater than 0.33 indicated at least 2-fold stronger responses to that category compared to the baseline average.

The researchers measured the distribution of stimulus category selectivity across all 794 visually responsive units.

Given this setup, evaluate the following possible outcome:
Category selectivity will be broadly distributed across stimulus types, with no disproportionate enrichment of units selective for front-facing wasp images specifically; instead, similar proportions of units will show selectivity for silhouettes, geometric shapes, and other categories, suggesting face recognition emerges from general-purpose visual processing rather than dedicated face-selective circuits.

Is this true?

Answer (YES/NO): NO